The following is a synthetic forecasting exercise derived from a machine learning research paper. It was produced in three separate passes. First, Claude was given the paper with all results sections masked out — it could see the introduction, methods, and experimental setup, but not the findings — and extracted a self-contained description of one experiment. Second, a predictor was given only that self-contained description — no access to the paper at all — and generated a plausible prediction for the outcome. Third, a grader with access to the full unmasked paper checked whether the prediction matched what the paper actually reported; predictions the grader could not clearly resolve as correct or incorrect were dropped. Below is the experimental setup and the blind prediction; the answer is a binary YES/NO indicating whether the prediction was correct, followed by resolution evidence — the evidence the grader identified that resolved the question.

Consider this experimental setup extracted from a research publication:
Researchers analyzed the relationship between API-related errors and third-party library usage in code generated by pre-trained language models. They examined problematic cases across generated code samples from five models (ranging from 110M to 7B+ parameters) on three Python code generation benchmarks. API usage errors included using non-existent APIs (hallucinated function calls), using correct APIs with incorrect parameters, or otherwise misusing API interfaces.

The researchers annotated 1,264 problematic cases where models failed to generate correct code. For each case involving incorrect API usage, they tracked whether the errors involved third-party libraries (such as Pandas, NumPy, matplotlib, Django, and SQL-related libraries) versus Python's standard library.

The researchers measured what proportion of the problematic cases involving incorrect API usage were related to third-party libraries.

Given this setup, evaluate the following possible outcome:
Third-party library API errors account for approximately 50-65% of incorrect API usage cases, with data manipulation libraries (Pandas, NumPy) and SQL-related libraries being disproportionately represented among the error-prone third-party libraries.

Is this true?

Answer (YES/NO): NO